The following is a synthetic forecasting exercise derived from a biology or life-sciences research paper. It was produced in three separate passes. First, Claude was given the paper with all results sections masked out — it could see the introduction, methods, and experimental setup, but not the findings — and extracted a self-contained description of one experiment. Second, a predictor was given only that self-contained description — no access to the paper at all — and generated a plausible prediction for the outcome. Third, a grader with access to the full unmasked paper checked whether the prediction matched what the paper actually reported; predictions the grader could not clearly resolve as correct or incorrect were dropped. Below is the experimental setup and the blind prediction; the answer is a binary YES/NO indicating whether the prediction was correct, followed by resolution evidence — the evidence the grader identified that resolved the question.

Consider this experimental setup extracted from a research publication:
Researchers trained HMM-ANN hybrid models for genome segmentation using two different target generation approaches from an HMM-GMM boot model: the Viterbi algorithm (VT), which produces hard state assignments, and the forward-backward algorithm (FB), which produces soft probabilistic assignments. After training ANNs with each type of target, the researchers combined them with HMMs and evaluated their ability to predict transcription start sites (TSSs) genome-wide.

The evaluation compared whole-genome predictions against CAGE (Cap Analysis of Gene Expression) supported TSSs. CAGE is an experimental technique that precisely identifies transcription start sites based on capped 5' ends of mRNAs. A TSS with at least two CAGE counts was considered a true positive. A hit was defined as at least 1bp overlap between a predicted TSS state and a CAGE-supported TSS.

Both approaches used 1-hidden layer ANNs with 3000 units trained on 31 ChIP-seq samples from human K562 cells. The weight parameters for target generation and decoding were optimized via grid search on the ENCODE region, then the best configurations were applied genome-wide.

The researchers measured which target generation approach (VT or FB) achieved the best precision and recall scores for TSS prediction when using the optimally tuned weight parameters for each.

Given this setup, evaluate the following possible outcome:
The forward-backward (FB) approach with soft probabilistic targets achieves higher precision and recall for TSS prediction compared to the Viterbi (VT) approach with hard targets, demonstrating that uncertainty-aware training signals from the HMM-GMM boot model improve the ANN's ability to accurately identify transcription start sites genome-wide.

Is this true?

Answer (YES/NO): NO